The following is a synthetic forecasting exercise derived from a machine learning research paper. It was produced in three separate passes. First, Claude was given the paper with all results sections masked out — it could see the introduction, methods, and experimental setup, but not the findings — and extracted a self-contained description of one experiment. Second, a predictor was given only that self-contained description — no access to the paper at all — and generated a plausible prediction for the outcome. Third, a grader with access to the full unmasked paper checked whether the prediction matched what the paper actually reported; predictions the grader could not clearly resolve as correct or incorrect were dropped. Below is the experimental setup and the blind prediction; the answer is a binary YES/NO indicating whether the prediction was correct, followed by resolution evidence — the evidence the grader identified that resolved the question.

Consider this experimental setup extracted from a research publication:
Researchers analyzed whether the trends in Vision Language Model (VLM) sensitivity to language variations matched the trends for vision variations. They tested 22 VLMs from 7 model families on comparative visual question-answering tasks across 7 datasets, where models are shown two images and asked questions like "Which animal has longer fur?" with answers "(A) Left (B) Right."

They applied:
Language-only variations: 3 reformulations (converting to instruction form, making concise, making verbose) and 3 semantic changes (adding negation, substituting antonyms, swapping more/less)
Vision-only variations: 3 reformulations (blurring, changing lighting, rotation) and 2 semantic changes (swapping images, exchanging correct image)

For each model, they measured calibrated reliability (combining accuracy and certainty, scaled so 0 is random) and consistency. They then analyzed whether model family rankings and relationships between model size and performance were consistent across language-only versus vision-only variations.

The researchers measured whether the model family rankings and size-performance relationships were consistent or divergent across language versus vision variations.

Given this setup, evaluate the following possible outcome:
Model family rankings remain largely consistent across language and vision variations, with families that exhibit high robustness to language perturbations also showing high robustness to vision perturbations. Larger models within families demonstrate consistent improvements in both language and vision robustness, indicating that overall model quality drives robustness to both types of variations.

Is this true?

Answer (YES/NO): YES